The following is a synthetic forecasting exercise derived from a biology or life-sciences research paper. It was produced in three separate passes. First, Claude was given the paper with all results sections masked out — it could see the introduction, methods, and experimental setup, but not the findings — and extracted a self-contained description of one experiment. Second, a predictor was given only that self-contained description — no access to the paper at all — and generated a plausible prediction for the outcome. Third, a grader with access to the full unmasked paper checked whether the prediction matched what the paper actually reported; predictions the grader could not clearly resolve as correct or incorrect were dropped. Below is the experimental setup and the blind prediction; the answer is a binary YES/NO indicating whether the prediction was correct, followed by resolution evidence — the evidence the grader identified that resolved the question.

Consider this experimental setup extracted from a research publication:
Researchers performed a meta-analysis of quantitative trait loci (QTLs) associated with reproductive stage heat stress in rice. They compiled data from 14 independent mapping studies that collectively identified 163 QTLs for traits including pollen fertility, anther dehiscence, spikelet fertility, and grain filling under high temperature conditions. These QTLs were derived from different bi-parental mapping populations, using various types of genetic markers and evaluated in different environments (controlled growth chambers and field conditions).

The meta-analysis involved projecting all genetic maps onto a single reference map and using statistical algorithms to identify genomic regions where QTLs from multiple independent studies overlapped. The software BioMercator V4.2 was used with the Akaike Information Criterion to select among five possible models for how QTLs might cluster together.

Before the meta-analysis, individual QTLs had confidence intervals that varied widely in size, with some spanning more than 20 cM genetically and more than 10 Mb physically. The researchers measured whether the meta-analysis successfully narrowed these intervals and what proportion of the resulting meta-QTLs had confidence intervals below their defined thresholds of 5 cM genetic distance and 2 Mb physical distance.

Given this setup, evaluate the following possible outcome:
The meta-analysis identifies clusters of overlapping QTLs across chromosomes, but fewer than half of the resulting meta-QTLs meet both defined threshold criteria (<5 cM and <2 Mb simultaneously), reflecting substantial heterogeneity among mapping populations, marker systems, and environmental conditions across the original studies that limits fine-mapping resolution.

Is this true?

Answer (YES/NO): NO